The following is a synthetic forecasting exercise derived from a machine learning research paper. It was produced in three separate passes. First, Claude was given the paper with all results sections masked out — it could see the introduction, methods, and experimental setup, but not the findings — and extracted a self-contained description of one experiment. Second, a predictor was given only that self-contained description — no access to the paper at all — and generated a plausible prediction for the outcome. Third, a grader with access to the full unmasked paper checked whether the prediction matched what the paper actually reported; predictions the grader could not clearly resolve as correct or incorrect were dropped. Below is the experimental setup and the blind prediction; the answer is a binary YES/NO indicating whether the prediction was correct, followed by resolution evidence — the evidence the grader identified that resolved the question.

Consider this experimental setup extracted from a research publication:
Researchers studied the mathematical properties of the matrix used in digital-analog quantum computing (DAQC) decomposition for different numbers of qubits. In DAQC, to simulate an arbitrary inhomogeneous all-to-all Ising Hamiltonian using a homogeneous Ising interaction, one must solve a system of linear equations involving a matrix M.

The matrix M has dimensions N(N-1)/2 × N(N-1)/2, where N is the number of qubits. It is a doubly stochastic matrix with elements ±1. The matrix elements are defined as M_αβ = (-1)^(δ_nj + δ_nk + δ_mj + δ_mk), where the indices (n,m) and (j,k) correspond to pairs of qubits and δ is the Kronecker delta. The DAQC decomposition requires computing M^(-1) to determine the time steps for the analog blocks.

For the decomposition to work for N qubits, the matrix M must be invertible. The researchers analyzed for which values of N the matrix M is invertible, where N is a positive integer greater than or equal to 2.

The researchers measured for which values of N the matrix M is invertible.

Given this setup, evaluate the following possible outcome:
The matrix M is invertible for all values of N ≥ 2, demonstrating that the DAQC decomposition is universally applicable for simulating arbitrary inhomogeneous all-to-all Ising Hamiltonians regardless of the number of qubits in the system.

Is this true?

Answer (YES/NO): NO